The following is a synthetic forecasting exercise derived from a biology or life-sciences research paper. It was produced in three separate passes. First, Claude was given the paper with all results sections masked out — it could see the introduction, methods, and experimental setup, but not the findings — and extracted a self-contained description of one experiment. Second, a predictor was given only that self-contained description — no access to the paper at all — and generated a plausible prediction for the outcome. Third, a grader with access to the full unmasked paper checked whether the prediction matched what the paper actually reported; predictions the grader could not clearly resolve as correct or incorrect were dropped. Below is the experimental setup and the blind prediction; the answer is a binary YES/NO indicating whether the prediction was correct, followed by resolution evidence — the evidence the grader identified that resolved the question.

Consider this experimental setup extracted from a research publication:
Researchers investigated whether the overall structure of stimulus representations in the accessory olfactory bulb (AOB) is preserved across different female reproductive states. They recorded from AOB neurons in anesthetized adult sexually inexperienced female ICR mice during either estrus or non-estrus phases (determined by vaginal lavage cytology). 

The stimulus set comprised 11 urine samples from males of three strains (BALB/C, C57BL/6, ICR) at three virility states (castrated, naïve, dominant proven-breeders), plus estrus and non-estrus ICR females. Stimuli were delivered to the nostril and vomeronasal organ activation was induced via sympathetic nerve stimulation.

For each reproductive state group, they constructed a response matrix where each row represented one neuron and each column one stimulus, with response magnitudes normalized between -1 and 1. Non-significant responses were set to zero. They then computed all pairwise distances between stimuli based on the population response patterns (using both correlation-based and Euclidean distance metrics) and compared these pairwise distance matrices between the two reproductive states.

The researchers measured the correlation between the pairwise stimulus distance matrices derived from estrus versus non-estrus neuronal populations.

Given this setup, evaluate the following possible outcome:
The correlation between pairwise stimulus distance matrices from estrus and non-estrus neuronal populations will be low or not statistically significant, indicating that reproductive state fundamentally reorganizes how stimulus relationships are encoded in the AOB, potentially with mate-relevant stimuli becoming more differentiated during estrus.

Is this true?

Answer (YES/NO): NO